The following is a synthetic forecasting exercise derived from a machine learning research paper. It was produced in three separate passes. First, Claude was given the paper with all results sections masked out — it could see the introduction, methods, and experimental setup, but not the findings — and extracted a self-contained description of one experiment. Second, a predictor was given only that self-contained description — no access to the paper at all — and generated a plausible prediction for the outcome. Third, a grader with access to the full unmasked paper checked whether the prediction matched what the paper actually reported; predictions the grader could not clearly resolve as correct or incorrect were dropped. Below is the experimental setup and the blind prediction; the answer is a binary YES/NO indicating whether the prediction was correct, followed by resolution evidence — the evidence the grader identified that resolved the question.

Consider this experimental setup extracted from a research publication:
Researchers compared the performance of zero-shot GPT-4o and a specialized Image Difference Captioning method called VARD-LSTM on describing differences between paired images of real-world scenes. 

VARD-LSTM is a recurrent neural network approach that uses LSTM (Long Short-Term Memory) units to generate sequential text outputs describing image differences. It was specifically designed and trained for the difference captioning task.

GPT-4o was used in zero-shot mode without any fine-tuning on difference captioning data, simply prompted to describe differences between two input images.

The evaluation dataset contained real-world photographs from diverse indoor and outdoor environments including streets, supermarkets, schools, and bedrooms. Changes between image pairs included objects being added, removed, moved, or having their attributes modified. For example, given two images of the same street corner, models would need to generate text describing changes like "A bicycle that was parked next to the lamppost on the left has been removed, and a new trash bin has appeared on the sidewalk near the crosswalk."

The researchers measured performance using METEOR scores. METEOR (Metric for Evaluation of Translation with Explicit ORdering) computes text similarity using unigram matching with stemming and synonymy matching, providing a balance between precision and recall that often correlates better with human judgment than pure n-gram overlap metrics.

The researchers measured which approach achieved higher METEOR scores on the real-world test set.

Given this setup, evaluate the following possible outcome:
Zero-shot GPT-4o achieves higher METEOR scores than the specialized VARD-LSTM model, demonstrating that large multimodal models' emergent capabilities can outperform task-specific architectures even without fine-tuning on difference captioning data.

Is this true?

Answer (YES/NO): YES